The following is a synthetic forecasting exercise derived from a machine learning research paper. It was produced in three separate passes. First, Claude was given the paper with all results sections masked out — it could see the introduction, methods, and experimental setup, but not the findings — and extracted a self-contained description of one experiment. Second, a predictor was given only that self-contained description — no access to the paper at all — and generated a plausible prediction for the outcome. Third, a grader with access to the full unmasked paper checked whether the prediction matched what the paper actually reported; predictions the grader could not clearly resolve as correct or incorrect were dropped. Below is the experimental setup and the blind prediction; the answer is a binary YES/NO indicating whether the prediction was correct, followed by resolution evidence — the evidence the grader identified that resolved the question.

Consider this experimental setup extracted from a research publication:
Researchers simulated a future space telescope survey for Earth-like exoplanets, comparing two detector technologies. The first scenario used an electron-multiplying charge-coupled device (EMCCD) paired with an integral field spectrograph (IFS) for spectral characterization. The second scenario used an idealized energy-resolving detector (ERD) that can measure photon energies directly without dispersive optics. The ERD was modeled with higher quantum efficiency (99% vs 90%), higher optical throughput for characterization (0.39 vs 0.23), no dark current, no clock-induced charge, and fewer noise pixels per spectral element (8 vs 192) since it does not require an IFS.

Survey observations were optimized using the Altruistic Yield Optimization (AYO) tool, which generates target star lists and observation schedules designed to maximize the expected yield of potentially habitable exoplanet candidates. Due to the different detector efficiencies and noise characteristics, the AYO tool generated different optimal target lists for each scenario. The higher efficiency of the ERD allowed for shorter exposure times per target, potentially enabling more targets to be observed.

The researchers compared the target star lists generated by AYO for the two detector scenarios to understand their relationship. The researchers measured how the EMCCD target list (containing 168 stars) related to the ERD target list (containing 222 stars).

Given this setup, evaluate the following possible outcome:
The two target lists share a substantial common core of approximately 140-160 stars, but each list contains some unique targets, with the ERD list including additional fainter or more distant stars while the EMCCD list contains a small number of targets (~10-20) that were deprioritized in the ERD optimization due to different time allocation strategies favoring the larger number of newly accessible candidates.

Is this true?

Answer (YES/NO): NO